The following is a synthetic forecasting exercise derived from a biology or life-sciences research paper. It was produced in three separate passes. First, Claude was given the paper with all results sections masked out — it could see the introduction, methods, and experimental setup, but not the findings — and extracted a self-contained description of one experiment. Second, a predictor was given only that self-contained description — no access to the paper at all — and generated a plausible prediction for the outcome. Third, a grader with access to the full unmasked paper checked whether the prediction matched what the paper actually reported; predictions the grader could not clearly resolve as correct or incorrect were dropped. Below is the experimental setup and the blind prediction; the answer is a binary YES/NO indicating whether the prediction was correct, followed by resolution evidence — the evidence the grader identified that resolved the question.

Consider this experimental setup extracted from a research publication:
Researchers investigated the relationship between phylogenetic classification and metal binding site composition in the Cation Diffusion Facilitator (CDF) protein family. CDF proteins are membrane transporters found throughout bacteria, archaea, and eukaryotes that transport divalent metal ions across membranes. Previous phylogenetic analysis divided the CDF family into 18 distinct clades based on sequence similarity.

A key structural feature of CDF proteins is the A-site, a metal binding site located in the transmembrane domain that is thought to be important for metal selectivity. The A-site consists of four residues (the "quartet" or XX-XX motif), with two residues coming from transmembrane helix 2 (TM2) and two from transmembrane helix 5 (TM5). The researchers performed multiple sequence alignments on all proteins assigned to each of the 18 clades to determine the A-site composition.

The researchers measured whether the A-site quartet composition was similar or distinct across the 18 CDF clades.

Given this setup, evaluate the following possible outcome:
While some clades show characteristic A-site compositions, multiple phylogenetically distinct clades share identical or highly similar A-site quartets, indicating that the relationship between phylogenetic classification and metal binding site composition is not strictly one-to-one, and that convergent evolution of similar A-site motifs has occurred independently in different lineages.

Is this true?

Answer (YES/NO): NO